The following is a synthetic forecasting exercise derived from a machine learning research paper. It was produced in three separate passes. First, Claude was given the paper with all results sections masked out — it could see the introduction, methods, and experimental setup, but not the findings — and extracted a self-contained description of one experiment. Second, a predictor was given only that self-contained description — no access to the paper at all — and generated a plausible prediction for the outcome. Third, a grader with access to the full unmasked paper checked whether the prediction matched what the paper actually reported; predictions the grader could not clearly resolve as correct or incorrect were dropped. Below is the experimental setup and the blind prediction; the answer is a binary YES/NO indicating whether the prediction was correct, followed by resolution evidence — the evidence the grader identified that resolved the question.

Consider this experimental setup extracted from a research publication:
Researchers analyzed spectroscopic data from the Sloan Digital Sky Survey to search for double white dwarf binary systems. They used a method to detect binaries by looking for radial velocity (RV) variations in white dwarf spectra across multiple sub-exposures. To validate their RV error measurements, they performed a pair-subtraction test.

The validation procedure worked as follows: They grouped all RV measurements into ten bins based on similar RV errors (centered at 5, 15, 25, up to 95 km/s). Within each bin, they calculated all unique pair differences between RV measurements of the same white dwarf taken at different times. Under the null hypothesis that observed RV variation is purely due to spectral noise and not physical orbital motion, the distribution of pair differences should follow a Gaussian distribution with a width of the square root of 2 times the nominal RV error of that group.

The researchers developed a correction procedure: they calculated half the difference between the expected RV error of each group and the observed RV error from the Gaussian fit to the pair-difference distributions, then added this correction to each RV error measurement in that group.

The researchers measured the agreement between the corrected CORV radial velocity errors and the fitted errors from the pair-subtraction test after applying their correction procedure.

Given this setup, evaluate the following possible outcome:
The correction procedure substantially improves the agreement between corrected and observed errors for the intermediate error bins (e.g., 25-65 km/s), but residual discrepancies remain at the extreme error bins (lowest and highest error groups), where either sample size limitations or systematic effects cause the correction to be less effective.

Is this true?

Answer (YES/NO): NO